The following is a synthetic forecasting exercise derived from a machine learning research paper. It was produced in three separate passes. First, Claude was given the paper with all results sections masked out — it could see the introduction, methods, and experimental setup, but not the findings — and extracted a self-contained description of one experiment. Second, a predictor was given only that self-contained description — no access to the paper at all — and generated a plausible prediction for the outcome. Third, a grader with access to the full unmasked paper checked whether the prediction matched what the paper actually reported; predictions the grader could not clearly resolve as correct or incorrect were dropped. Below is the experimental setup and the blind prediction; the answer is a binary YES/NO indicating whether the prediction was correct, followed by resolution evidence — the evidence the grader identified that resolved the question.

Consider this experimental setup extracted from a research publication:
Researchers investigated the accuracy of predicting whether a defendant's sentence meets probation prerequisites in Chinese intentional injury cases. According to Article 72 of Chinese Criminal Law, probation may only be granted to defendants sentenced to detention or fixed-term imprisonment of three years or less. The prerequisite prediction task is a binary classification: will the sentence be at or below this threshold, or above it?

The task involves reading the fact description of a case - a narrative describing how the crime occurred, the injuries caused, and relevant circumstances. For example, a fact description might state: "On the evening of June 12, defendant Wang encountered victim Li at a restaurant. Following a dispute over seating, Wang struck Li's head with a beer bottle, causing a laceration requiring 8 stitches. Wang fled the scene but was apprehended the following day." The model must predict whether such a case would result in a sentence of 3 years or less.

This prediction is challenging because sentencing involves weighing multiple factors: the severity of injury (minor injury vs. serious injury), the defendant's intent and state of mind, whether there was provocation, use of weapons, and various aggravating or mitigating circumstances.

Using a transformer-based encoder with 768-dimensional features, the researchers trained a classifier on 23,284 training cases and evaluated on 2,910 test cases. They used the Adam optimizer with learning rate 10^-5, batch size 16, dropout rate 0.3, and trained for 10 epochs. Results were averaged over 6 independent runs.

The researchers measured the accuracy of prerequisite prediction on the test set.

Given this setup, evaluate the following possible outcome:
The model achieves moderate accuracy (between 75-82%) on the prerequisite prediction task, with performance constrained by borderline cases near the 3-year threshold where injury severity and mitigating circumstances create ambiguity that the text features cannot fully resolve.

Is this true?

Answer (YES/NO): NO